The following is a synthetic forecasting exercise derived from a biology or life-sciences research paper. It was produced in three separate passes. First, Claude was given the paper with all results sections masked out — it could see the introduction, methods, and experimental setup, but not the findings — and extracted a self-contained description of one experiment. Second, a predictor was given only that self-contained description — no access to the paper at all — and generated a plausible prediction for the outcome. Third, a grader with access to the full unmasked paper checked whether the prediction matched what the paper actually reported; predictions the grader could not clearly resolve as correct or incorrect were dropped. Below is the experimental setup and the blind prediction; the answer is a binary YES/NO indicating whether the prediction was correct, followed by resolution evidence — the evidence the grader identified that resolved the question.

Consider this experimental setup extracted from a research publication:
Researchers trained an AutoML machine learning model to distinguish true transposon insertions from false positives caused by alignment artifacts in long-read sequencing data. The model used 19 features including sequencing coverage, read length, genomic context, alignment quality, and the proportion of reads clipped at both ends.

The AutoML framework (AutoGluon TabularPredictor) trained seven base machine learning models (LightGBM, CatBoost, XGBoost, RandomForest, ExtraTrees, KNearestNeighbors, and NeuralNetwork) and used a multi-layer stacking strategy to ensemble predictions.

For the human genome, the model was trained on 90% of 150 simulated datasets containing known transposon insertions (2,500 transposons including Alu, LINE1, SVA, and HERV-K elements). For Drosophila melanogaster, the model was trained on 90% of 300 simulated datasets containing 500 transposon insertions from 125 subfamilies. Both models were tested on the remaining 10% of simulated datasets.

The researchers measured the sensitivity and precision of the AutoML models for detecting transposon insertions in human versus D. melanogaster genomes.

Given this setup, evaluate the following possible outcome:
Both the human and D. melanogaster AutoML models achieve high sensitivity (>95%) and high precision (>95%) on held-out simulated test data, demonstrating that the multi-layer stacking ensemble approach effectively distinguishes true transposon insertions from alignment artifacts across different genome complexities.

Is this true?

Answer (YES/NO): YES